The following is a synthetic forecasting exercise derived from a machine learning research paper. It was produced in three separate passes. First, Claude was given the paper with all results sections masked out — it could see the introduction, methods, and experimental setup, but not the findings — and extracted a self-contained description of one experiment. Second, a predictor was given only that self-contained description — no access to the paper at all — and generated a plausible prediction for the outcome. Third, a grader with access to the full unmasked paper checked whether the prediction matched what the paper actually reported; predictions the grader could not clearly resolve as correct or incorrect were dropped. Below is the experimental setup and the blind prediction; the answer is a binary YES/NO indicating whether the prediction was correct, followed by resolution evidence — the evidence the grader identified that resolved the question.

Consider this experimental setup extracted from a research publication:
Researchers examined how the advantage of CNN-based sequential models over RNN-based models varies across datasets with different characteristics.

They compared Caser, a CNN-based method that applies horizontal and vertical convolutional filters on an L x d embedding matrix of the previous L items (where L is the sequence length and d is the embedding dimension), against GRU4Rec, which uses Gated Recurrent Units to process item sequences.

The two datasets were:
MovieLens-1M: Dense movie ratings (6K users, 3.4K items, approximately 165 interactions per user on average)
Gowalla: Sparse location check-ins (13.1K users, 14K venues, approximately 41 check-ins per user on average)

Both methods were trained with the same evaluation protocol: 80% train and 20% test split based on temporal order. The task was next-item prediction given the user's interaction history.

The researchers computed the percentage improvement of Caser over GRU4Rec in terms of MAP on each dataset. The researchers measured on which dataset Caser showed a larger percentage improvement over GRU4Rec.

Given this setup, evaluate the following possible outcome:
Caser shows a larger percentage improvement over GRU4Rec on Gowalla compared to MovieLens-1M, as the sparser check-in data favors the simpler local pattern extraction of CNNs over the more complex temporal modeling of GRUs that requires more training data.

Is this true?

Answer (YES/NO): YES